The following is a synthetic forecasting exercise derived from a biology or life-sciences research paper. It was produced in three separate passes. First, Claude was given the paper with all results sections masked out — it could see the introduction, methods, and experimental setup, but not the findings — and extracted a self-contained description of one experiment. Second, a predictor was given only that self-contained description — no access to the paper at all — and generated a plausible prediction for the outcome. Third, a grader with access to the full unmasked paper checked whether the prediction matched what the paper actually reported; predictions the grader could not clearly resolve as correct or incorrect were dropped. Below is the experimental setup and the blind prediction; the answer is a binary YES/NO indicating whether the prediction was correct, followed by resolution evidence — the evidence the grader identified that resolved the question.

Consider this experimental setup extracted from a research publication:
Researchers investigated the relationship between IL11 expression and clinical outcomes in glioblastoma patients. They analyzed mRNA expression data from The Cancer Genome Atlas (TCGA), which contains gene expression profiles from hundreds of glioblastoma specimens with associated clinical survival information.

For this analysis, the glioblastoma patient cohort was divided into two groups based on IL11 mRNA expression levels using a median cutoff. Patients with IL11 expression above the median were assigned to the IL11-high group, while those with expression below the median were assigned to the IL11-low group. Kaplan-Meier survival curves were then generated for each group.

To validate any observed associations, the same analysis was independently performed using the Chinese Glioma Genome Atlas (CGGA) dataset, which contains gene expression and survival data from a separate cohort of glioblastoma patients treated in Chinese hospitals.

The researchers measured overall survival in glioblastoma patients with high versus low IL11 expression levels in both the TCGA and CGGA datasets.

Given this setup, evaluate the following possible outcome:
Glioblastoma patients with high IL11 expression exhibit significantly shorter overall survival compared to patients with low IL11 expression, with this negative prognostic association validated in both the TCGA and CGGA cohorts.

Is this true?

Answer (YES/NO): YES